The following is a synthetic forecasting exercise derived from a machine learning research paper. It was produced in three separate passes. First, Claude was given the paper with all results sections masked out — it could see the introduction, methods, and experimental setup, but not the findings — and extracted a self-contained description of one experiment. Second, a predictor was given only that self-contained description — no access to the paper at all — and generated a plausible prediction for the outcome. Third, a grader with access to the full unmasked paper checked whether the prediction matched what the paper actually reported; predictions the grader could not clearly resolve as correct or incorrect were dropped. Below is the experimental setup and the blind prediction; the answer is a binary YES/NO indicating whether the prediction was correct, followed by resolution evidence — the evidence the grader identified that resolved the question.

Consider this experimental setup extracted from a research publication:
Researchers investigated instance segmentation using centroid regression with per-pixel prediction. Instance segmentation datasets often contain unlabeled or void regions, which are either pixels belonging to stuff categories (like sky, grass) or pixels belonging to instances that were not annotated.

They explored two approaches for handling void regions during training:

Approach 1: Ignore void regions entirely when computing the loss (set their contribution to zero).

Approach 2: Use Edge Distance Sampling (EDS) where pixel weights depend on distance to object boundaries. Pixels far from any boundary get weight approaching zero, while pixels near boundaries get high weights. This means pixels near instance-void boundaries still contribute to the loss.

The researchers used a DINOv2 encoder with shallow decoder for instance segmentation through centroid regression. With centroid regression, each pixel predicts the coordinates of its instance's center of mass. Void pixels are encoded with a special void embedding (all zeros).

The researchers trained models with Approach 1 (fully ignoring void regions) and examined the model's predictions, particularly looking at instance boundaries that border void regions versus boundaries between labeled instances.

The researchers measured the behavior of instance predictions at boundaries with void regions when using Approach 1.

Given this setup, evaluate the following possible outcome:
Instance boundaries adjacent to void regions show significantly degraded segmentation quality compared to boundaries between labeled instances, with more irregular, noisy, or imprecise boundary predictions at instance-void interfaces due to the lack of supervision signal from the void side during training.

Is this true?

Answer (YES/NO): NO